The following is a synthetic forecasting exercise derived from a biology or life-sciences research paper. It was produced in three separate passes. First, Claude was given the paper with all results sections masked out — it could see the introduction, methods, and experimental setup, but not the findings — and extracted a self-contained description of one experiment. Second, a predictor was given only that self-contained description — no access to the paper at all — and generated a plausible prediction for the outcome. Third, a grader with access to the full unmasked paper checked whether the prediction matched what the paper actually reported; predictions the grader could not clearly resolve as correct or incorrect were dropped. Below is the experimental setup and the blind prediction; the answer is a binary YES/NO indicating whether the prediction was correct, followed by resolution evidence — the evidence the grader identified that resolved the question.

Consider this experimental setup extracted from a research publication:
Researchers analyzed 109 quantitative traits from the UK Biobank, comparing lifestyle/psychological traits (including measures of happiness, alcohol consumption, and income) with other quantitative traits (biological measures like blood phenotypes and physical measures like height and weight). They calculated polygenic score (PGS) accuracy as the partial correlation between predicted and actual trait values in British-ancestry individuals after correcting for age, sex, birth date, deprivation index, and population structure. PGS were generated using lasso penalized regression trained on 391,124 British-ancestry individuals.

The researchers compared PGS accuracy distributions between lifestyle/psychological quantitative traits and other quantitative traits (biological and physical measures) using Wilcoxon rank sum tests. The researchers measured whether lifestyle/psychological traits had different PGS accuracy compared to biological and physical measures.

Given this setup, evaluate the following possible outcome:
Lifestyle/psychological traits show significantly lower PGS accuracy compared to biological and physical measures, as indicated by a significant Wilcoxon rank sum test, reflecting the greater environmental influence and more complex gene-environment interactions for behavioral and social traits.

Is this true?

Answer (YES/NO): YES